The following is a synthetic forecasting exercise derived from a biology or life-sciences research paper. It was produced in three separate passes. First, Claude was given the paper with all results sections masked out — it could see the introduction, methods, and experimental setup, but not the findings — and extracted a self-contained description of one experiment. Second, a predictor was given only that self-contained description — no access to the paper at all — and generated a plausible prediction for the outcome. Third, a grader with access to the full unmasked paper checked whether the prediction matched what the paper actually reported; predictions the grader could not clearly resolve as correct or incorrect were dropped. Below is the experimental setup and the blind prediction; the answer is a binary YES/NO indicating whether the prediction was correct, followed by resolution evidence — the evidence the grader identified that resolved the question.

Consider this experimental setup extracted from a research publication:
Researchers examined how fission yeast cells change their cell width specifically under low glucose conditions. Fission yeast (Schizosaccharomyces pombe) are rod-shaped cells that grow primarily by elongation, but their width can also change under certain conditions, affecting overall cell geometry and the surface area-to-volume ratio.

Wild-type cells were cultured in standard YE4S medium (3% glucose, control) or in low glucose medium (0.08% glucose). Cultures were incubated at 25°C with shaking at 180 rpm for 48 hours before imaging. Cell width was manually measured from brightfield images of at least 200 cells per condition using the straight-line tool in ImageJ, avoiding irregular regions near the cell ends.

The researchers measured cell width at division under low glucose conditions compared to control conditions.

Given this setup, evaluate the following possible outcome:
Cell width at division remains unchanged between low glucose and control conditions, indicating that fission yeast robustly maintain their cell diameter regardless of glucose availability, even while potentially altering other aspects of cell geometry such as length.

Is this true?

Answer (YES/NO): NO